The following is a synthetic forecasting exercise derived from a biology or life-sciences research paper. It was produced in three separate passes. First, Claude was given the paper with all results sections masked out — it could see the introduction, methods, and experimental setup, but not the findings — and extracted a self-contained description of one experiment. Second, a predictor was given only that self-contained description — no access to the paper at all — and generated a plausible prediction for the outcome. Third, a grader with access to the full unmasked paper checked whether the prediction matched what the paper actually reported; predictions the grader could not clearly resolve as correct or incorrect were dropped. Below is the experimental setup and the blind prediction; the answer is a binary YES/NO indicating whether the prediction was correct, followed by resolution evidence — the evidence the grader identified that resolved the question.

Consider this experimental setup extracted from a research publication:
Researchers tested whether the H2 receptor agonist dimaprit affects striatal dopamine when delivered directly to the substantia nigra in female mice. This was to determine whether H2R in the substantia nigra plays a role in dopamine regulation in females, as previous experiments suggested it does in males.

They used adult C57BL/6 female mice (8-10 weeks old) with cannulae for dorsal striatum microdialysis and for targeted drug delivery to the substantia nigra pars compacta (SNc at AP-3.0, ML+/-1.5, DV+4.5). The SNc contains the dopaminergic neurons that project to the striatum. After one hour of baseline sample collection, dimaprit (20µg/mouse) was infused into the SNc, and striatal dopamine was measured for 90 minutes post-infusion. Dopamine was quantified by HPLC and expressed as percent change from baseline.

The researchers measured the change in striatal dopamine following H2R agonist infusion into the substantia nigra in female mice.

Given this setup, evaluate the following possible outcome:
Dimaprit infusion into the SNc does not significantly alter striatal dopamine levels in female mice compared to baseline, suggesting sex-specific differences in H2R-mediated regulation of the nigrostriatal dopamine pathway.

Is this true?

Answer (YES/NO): YES